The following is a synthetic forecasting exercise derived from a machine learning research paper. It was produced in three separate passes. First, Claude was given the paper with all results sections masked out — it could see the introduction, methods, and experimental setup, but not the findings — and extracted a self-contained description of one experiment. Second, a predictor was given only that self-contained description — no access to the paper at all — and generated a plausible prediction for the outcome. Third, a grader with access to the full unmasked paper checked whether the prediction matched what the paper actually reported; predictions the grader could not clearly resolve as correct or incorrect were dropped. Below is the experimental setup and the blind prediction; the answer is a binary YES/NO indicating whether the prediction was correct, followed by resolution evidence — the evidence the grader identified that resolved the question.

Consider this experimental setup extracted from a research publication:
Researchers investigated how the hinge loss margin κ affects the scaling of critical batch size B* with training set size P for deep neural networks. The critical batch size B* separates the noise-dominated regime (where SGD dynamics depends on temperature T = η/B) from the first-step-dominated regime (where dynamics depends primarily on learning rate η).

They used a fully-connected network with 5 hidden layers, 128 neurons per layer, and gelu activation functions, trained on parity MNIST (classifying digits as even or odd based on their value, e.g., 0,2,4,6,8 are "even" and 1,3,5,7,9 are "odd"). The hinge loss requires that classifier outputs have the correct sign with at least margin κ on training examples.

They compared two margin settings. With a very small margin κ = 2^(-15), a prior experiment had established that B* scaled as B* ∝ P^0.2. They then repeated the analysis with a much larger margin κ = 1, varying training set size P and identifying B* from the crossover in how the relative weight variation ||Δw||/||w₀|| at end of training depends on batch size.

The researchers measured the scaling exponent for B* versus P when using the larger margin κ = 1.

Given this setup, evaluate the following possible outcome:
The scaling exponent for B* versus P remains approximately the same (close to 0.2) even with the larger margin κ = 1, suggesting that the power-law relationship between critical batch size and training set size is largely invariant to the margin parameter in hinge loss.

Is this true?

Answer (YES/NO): NO